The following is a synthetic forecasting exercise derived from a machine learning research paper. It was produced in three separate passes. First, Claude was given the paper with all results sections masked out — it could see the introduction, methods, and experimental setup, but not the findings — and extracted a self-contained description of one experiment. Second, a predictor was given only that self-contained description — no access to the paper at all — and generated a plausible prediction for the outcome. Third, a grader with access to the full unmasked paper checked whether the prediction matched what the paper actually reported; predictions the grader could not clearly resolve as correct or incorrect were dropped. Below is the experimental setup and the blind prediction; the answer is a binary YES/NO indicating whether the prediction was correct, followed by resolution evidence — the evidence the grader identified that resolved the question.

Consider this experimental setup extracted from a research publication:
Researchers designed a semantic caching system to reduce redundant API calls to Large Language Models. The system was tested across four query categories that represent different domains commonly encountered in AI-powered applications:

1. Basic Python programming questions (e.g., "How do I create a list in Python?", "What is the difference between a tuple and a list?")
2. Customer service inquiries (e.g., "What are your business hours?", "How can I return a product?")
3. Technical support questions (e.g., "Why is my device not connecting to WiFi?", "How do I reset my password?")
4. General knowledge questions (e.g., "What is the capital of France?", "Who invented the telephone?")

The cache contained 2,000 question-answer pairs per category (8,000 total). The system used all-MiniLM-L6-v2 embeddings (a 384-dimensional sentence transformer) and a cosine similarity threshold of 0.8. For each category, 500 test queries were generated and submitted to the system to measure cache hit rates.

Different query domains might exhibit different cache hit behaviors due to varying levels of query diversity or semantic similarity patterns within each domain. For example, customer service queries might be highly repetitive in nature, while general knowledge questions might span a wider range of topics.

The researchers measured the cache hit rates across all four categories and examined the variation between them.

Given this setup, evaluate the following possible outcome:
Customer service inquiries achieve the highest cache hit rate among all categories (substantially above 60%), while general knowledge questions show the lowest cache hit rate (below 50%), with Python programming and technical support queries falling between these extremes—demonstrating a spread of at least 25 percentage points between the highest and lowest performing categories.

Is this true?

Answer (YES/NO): NO